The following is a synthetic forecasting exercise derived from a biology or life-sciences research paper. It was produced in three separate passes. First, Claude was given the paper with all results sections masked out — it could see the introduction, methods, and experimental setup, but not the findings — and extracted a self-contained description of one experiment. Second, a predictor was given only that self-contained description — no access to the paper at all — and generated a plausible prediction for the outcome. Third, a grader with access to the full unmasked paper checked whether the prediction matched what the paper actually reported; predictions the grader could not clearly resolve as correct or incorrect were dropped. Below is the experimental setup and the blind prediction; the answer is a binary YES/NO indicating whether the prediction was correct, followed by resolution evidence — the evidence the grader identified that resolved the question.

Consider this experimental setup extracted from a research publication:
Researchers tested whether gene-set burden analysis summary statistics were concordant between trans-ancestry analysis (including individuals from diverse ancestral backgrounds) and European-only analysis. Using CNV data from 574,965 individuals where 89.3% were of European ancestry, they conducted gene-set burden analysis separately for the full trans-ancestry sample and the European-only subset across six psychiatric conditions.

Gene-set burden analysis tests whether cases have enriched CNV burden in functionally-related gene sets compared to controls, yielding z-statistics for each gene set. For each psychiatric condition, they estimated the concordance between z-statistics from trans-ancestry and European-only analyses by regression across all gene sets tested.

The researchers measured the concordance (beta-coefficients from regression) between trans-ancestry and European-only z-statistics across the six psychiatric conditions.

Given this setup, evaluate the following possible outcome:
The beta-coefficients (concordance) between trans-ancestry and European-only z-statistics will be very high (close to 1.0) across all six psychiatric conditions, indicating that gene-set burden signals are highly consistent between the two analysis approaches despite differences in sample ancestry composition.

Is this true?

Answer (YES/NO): YES